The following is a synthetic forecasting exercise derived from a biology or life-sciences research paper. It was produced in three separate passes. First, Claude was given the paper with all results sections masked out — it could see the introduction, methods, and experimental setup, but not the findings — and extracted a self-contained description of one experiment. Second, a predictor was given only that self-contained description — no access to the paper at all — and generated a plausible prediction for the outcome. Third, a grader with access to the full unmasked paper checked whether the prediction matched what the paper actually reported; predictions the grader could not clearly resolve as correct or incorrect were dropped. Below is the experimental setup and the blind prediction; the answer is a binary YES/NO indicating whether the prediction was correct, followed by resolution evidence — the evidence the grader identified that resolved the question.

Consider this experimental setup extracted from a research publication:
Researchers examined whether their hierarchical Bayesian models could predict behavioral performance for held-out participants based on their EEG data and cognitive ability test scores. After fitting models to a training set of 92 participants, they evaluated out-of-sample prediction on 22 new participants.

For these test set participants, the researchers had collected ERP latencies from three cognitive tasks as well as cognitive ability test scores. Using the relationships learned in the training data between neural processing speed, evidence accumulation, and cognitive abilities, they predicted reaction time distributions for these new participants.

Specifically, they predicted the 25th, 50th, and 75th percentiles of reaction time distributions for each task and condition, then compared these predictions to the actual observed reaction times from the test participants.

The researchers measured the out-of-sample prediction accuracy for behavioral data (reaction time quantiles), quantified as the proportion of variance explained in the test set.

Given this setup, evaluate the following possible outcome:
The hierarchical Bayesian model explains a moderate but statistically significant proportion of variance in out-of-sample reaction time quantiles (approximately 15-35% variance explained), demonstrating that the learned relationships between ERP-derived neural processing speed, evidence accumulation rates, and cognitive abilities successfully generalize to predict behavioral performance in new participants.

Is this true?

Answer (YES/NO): NO